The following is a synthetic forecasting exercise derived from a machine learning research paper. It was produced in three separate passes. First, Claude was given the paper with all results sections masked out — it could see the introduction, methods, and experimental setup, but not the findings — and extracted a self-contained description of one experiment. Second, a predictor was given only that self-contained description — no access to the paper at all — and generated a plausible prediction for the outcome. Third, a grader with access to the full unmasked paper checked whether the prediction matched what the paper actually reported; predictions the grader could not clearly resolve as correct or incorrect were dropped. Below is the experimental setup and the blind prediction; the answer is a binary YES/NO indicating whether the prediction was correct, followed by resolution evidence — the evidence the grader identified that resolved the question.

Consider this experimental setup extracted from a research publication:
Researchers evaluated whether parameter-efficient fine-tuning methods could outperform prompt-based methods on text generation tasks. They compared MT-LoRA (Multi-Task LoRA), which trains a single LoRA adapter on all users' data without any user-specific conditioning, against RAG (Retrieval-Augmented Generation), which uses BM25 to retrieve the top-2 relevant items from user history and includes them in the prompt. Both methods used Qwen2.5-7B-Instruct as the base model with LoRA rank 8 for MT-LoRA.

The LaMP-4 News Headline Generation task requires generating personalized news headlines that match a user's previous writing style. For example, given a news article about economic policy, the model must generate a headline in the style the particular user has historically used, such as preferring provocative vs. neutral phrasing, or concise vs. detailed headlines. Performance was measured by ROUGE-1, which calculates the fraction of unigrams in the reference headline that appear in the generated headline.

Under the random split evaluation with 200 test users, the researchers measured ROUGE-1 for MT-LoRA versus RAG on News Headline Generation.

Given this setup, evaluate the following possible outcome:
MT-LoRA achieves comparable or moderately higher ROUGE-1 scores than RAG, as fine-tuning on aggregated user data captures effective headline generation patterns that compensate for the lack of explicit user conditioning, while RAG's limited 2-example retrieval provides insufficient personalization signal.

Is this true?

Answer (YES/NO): YES